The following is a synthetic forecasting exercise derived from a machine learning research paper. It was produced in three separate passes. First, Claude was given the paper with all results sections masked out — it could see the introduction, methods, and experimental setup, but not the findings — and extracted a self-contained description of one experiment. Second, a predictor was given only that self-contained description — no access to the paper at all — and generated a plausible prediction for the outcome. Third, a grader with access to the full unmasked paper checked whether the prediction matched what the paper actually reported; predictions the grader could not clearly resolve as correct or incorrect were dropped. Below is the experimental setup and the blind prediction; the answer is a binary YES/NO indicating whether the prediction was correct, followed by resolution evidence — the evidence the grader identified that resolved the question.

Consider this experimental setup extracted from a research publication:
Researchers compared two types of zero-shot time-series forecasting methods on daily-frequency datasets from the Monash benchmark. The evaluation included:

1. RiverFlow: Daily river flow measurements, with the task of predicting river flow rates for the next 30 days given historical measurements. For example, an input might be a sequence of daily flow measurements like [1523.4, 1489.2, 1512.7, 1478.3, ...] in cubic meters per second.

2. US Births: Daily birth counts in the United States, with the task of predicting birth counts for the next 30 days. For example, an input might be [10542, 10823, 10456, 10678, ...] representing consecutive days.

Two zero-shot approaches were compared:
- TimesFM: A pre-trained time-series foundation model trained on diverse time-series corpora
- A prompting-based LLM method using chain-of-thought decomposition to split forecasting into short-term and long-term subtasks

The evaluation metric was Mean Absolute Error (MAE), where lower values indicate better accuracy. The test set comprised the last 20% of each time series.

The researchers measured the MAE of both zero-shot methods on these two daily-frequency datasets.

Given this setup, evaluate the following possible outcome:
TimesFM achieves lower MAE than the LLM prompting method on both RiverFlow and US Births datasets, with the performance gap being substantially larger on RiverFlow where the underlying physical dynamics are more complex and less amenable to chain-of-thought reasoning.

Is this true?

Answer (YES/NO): NO